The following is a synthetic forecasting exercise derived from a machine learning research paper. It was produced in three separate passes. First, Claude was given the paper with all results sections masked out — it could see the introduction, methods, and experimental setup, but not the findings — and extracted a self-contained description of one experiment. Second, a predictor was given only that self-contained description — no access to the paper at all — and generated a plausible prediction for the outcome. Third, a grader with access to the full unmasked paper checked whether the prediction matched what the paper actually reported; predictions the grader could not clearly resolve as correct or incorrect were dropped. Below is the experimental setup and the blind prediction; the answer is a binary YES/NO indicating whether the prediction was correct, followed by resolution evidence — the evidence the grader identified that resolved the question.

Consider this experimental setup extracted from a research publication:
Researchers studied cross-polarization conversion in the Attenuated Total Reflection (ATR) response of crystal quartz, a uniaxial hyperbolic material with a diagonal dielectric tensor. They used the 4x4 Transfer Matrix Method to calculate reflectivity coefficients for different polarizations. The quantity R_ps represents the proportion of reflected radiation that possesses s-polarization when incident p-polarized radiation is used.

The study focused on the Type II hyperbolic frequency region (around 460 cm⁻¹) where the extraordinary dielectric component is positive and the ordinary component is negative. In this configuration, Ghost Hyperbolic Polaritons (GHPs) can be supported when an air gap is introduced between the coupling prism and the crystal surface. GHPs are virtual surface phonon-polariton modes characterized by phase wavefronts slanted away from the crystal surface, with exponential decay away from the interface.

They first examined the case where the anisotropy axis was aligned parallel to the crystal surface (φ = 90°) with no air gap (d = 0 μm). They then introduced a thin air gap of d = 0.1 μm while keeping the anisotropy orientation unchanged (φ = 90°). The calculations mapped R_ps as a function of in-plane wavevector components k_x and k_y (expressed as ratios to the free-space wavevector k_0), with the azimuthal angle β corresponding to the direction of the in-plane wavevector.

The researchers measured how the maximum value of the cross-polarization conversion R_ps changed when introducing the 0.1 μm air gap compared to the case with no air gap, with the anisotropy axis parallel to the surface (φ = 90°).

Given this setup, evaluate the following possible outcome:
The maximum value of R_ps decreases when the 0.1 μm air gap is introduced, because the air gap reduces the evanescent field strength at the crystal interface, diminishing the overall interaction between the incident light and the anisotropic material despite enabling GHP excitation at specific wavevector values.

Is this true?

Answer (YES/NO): NO